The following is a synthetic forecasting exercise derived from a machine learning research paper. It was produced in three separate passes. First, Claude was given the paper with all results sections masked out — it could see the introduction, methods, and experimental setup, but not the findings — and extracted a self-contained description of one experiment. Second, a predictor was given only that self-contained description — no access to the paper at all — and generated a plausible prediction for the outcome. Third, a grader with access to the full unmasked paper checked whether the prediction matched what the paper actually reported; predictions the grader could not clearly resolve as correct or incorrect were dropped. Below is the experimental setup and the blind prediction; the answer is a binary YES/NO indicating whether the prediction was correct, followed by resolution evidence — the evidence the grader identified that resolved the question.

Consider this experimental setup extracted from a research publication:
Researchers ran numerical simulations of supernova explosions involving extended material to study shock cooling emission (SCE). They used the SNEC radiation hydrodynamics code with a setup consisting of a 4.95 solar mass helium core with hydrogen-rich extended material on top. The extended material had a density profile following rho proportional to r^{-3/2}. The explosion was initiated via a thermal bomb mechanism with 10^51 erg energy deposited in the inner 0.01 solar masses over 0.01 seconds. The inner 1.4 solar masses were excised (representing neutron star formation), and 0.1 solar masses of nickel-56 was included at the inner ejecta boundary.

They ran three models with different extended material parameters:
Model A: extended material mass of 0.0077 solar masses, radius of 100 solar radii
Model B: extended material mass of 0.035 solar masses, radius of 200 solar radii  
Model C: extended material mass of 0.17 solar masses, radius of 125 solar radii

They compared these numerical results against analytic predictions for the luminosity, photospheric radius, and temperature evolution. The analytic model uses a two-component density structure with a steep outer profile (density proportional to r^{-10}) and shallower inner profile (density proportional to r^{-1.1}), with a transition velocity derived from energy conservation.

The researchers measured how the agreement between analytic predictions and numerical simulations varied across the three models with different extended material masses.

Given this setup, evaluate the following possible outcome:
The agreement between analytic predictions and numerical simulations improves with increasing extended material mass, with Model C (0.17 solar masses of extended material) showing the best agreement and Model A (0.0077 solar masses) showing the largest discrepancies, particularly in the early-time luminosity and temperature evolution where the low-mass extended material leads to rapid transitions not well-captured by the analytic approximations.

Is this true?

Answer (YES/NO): NO